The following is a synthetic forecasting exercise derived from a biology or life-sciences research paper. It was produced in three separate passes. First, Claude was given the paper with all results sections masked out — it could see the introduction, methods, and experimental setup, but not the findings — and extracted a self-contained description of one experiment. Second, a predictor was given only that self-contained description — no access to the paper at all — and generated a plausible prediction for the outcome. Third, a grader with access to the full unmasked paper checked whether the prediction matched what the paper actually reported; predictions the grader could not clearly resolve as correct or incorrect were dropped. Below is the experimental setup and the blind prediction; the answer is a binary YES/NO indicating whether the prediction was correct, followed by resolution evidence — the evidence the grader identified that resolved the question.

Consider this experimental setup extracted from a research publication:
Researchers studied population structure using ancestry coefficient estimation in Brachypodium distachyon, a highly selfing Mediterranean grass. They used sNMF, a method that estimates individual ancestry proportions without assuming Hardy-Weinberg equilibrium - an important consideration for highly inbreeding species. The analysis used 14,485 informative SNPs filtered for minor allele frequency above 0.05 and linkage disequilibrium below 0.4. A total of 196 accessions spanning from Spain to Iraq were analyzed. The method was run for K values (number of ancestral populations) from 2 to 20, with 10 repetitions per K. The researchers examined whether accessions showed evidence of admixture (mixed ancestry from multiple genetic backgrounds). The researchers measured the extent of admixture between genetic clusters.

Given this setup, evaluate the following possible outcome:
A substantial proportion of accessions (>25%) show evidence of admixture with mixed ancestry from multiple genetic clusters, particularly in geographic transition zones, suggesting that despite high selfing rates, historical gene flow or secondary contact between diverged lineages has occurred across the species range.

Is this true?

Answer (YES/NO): NO